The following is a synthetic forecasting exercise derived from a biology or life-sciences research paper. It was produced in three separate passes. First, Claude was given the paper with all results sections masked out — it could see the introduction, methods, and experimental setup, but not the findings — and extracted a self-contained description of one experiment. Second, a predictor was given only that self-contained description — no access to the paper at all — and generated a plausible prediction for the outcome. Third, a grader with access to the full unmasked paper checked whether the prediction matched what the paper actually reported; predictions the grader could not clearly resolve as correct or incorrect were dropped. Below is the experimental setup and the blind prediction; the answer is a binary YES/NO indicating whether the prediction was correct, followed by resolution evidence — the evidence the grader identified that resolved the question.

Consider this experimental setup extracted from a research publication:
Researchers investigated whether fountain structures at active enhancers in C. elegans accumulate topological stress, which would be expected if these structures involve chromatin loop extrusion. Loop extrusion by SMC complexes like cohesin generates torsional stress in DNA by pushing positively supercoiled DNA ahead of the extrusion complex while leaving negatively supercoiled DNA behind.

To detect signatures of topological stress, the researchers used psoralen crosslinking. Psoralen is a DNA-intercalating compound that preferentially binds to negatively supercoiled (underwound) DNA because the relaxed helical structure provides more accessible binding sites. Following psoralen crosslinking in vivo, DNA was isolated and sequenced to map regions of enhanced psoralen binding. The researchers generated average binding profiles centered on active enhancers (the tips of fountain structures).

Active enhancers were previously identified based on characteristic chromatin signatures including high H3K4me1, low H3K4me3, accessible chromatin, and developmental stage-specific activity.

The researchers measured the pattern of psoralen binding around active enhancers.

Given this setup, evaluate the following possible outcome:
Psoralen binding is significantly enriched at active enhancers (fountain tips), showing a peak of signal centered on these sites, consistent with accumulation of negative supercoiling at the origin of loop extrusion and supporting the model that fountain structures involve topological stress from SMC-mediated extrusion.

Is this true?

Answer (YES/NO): YES